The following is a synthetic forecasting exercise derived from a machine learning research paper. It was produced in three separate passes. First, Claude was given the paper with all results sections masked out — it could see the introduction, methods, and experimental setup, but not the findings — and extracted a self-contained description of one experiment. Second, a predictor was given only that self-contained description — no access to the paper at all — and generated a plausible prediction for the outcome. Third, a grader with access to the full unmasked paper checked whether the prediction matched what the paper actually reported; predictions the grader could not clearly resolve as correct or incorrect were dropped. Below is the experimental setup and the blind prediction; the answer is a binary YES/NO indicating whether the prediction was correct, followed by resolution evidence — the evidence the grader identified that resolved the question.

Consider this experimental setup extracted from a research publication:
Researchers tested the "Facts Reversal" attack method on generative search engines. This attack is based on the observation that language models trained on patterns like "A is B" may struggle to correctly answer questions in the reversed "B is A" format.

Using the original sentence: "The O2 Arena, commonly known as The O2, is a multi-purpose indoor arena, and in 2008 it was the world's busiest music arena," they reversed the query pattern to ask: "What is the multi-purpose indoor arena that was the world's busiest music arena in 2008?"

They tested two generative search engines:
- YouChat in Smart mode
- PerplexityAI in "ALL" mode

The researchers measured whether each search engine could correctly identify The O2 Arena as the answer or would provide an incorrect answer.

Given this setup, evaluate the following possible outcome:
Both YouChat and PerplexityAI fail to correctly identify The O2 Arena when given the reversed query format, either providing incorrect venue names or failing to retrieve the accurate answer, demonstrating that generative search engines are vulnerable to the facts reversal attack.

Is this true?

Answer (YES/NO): NO